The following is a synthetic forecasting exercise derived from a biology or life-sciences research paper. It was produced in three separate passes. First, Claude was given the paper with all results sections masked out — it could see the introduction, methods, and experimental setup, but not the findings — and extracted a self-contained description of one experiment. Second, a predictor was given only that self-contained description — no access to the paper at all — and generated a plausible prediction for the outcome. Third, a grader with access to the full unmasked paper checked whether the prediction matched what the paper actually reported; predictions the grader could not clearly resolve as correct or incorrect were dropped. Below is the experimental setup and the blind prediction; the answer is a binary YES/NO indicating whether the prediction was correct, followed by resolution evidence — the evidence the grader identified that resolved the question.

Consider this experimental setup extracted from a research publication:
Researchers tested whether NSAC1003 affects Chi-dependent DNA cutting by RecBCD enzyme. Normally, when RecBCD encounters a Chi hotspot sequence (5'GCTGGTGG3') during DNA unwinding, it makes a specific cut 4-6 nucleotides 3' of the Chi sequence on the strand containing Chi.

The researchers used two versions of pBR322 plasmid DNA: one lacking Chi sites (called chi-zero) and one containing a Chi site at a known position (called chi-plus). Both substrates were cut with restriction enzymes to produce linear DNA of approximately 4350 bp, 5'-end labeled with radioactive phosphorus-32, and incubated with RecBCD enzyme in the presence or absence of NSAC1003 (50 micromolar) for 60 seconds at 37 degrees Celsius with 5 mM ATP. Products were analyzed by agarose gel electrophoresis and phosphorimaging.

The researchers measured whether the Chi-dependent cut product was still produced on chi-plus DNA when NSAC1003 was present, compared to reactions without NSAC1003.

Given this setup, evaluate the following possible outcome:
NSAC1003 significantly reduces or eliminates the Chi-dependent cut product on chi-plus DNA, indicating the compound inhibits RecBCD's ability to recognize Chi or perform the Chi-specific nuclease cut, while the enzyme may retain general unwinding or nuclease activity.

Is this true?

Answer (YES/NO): YES